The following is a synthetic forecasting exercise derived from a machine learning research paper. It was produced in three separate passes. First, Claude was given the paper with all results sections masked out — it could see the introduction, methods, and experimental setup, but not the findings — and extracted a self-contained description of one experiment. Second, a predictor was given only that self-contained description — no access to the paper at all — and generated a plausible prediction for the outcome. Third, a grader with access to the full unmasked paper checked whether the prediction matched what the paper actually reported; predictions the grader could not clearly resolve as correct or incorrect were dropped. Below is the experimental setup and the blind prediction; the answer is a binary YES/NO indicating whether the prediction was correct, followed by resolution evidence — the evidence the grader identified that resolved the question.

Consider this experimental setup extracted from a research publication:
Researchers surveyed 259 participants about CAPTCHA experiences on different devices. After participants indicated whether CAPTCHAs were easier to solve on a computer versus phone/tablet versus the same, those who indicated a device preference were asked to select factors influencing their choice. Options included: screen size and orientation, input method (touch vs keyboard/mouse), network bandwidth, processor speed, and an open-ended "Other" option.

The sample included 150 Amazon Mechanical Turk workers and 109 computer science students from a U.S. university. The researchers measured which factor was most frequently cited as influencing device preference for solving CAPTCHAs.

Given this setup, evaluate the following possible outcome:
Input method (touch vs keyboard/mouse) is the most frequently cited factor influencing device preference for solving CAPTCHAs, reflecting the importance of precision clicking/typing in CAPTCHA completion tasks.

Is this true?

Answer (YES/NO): NO